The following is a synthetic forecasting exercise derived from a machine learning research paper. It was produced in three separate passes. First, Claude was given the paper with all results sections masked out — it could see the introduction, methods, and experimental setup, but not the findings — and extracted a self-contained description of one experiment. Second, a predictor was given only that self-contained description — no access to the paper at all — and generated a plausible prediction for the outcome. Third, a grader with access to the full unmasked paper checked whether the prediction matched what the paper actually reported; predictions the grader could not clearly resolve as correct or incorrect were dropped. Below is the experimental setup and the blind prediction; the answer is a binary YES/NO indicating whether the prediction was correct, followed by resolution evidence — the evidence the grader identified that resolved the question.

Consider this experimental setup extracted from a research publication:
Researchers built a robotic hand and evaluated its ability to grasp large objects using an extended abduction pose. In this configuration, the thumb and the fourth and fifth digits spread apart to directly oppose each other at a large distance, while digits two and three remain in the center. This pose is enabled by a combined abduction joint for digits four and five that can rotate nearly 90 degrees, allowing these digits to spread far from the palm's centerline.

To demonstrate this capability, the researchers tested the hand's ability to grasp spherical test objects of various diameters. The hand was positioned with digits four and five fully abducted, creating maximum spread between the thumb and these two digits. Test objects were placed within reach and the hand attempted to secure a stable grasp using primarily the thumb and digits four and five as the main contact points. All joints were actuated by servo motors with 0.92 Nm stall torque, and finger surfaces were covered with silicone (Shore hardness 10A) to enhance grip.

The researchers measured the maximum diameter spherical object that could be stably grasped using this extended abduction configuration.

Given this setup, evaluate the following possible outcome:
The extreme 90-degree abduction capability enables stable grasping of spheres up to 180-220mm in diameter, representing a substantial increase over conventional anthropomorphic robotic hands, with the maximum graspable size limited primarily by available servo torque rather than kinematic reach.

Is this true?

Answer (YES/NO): NO